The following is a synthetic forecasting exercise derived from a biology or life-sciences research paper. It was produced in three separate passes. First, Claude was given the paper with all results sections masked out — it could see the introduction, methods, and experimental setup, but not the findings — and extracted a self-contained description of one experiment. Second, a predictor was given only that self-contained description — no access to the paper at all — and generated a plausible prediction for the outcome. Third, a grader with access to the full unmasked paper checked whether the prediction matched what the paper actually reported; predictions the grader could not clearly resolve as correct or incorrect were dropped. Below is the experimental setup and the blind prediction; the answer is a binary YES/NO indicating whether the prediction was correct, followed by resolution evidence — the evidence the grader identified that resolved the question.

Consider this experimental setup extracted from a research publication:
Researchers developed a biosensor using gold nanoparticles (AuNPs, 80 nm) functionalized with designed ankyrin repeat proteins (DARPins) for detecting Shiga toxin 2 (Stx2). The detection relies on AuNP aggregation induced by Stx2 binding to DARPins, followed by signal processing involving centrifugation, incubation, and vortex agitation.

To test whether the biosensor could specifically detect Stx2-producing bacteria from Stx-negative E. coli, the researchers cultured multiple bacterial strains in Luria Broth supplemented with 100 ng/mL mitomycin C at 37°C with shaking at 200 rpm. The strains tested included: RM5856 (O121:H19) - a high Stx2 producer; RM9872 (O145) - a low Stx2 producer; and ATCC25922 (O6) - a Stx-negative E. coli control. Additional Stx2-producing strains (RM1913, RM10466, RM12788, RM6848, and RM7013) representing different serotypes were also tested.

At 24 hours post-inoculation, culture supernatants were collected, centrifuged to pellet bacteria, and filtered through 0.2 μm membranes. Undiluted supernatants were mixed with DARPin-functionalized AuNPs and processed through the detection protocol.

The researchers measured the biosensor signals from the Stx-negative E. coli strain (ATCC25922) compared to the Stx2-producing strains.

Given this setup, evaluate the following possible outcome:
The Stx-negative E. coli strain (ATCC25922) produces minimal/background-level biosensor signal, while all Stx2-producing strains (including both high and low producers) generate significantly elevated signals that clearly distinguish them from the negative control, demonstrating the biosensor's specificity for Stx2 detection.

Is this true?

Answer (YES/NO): YES